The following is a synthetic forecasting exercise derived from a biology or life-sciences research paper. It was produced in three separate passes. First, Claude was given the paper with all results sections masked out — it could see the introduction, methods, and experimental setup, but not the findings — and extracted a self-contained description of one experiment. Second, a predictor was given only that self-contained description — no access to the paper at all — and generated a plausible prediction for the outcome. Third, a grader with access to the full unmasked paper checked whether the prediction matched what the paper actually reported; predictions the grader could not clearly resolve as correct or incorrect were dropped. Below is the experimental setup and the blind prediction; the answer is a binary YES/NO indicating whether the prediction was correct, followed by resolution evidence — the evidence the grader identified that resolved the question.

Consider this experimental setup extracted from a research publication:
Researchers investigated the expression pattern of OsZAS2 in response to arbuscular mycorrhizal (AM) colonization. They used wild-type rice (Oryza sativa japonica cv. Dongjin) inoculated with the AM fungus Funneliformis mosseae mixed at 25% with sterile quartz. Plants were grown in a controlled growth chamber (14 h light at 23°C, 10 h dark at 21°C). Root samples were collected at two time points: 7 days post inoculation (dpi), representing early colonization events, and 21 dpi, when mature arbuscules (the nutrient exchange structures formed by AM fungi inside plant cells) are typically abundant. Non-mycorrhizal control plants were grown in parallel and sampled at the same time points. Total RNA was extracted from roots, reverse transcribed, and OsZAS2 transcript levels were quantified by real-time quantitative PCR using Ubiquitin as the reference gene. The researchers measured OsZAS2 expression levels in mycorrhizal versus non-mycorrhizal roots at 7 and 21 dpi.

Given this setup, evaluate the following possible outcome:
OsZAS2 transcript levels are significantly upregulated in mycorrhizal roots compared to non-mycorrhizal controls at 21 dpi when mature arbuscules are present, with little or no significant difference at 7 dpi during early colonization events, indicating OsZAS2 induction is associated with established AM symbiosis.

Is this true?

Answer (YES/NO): YES